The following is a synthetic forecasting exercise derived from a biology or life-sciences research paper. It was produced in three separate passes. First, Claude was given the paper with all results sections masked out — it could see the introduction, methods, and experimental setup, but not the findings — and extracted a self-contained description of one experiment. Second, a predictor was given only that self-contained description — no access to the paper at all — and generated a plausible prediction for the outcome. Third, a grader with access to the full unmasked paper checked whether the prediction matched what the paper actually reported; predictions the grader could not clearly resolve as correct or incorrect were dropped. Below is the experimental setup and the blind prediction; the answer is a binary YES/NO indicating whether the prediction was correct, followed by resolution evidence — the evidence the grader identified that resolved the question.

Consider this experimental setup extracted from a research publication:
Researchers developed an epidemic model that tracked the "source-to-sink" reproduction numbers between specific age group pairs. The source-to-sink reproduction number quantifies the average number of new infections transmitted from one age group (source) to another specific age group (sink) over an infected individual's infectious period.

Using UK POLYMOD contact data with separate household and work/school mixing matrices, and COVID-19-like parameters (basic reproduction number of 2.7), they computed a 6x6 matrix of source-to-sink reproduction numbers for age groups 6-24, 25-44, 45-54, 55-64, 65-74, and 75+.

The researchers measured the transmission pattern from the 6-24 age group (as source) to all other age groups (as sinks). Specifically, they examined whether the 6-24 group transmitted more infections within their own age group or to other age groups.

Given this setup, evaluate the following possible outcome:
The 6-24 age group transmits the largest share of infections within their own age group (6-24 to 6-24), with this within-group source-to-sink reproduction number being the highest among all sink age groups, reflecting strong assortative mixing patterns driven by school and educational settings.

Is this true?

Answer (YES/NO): YES